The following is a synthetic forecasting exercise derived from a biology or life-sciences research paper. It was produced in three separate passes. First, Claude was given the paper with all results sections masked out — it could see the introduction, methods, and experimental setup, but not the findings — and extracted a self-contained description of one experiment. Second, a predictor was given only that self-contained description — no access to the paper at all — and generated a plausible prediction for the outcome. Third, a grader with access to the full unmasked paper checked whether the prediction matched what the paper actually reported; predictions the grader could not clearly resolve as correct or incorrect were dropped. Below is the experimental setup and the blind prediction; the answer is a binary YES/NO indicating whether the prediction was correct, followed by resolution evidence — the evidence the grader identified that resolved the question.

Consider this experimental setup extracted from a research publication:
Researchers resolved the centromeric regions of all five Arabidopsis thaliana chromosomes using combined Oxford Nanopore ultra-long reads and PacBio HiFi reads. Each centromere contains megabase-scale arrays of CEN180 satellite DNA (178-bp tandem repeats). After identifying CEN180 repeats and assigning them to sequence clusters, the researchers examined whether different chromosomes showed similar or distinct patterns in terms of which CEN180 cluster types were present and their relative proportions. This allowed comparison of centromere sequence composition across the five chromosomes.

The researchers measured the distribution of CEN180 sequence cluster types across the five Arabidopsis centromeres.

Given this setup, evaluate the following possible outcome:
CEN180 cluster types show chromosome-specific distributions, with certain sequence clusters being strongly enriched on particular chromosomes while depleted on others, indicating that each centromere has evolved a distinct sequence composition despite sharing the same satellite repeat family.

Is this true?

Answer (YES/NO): NO